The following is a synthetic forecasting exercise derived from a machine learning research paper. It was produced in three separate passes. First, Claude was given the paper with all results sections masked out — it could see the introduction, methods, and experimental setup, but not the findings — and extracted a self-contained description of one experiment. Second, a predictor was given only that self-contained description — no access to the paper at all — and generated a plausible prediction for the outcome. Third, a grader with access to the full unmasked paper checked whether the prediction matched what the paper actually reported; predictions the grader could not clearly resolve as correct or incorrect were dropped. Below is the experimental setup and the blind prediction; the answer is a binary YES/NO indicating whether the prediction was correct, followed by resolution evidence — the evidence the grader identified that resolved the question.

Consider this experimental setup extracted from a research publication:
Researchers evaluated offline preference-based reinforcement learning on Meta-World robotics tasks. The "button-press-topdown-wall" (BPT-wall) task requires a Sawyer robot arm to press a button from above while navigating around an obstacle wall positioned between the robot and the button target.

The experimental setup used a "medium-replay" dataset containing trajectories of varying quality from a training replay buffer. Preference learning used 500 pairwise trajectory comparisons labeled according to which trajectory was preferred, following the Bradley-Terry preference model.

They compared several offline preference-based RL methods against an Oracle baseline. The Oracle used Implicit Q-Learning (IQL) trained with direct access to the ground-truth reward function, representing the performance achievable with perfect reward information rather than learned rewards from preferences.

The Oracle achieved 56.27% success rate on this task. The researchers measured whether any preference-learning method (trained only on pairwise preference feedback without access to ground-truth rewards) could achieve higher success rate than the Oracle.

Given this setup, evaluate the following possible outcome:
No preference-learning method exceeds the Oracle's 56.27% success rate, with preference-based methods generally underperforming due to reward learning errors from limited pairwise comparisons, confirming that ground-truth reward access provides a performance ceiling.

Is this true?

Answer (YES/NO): NO